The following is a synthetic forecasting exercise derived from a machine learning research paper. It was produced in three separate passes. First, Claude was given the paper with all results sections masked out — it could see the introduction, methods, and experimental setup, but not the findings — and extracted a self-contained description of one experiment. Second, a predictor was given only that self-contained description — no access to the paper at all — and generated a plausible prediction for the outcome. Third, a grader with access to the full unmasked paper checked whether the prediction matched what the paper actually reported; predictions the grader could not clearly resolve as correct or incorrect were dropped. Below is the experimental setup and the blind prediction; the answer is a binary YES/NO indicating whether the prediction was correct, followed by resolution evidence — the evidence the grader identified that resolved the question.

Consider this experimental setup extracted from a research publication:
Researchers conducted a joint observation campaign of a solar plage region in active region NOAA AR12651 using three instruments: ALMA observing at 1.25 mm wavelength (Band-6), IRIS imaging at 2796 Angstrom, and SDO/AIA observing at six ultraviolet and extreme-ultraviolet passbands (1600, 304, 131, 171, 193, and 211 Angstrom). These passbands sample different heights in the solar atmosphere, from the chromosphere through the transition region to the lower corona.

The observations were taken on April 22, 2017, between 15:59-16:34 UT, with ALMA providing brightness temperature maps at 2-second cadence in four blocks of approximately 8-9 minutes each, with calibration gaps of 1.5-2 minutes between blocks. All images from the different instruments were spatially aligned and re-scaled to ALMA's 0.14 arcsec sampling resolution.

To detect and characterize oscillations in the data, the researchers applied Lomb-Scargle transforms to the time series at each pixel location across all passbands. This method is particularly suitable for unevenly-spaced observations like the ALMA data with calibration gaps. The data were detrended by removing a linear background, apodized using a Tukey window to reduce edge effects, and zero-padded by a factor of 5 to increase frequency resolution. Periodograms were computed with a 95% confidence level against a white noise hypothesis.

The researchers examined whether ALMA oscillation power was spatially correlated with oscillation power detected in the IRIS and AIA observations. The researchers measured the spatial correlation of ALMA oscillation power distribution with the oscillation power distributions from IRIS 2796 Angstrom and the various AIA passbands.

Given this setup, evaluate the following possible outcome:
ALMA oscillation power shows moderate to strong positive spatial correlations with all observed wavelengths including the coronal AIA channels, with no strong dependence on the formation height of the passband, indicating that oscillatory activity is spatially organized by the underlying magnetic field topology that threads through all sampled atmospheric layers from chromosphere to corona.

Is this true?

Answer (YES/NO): NO